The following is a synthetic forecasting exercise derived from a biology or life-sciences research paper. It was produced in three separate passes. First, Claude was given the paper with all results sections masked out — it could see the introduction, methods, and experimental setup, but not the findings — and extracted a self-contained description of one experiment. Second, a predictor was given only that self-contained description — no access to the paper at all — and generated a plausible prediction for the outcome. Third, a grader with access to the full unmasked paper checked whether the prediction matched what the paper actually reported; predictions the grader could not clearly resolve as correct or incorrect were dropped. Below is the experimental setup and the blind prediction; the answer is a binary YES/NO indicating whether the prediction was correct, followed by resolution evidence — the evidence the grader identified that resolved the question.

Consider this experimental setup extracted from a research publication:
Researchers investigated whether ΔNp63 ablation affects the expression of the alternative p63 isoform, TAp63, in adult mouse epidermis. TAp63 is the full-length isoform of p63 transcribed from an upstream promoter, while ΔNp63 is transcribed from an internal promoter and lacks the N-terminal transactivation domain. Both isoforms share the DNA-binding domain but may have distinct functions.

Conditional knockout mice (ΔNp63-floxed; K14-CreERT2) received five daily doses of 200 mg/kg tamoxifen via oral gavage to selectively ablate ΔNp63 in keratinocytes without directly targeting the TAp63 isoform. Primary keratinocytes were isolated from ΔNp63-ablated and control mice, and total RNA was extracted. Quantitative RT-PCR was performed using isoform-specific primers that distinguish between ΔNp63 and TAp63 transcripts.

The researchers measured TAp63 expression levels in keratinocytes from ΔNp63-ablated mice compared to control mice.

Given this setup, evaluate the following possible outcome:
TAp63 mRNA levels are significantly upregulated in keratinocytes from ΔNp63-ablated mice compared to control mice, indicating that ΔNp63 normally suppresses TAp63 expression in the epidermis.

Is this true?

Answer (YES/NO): NO